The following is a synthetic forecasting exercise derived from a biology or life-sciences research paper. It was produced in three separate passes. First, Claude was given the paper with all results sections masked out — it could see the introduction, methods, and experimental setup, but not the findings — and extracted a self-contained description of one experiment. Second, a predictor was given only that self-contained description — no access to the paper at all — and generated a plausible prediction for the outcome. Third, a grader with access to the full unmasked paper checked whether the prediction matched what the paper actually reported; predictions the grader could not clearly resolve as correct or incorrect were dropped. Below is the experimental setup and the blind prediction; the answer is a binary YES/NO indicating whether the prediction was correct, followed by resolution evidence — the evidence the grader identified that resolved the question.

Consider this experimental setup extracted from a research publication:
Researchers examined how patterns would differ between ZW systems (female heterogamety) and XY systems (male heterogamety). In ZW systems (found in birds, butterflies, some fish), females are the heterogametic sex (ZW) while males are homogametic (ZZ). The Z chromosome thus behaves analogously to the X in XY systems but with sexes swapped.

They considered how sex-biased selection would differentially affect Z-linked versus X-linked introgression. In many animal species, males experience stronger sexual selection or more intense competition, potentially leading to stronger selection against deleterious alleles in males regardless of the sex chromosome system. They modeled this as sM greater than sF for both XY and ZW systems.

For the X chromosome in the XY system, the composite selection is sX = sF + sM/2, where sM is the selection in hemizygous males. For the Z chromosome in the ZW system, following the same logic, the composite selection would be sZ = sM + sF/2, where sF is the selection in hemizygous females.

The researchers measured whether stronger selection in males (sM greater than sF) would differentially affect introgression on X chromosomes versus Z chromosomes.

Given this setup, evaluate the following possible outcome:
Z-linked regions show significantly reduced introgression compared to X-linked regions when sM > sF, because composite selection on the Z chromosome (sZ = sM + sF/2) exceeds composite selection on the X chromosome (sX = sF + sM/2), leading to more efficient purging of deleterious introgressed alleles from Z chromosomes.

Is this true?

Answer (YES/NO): YES